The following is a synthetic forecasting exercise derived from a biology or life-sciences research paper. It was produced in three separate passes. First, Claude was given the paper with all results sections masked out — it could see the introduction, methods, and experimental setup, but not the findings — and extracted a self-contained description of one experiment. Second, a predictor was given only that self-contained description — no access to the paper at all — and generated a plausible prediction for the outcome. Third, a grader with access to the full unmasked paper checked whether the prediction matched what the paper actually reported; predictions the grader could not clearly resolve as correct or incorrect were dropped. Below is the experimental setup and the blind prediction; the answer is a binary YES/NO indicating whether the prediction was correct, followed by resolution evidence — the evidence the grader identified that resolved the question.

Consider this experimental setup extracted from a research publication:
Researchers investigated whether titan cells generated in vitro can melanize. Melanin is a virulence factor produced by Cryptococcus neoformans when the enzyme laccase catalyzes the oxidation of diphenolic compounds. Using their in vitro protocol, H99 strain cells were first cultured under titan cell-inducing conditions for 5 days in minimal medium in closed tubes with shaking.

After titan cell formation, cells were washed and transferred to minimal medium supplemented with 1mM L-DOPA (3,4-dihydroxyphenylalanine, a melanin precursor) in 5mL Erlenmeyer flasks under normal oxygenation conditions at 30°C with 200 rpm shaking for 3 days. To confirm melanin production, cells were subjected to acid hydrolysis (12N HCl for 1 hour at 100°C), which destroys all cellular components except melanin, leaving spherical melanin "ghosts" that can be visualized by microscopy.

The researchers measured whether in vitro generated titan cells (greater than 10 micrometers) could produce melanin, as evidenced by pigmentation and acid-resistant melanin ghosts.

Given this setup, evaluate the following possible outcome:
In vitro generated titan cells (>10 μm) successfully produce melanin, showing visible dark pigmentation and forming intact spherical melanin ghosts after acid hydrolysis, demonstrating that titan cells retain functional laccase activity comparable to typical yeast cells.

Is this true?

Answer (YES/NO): NO